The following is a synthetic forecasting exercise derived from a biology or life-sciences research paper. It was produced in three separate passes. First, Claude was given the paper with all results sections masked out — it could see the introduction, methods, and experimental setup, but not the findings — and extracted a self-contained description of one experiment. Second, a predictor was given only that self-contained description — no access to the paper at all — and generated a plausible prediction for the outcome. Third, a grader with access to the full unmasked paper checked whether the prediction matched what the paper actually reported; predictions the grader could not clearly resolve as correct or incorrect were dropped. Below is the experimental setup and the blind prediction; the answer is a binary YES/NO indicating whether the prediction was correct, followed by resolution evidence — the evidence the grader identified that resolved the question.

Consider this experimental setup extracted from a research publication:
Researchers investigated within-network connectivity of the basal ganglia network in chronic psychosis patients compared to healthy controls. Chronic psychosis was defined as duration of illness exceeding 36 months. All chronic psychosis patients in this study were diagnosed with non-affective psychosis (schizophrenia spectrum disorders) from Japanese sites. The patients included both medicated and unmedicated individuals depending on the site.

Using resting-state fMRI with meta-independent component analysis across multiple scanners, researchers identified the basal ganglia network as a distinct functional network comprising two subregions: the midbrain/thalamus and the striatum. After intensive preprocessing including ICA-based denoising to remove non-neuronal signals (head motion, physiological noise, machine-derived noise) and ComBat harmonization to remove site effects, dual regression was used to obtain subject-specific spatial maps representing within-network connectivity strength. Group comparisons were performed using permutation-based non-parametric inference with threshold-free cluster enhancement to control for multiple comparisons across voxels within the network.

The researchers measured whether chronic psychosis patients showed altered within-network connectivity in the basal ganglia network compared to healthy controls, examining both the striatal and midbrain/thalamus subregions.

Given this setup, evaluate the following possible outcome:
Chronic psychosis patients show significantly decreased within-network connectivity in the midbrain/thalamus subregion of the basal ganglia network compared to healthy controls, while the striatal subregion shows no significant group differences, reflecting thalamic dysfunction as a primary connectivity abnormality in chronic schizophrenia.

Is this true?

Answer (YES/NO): NO